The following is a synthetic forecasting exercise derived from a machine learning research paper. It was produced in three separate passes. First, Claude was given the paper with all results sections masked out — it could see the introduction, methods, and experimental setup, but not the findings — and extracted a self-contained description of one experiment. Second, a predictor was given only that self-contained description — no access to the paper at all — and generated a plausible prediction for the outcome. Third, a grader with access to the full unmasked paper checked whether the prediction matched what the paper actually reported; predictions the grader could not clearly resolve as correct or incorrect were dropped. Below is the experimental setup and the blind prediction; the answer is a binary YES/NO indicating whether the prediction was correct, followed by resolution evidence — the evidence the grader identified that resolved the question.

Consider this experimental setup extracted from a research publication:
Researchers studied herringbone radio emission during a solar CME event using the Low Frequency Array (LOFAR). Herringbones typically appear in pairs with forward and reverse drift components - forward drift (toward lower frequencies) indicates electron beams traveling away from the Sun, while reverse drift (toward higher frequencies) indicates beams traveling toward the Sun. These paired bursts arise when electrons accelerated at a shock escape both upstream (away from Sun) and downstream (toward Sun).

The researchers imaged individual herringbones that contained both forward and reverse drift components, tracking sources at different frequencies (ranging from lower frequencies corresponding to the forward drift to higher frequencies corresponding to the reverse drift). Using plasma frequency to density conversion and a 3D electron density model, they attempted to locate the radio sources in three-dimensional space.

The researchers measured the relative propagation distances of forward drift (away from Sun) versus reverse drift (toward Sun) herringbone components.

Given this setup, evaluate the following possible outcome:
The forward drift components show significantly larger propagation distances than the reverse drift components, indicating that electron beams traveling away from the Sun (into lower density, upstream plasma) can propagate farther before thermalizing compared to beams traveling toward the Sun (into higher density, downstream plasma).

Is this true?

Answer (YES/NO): YES